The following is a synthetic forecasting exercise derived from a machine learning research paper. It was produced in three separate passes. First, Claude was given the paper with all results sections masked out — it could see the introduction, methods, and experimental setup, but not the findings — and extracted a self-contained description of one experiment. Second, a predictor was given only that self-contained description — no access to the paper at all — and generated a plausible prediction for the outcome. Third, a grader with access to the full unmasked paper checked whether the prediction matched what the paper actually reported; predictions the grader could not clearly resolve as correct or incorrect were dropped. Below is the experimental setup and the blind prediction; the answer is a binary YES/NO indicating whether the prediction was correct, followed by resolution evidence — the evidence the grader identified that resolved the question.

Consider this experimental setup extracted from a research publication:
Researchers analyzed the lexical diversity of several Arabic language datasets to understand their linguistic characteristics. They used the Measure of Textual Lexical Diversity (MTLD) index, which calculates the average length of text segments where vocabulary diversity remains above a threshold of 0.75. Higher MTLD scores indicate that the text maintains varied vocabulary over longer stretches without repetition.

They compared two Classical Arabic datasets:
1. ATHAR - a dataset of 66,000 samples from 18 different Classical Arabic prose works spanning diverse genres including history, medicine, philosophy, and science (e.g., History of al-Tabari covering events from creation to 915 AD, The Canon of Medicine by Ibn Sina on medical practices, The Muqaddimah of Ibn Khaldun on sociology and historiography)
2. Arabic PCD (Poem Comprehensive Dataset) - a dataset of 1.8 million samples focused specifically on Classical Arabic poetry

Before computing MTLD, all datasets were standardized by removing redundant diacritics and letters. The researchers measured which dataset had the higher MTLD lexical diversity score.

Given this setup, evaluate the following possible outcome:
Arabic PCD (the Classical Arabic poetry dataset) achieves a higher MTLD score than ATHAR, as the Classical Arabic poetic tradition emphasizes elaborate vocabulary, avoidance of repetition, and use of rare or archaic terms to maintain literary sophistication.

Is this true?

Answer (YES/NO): NO